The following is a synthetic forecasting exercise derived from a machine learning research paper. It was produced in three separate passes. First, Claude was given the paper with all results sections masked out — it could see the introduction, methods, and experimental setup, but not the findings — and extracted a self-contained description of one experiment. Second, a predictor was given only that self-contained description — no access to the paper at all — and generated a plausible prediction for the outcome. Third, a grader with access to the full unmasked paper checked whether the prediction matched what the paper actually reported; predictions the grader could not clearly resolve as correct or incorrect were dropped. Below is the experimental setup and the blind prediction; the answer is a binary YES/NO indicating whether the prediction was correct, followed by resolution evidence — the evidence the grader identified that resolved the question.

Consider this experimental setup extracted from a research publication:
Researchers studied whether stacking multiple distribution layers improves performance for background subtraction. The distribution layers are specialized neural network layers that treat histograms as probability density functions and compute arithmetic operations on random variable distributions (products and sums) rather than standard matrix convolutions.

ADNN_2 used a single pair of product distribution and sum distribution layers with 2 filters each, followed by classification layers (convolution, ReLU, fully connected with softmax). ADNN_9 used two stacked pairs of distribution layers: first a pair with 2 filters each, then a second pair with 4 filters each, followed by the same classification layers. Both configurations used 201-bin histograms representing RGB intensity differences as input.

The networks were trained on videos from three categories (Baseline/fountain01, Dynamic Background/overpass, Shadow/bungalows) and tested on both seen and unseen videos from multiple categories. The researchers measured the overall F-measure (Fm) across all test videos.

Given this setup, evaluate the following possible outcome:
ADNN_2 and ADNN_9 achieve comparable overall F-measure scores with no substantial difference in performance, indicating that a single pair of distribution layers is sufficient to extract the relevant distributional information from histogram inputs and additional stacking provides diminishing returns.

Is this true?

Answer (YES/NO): YES